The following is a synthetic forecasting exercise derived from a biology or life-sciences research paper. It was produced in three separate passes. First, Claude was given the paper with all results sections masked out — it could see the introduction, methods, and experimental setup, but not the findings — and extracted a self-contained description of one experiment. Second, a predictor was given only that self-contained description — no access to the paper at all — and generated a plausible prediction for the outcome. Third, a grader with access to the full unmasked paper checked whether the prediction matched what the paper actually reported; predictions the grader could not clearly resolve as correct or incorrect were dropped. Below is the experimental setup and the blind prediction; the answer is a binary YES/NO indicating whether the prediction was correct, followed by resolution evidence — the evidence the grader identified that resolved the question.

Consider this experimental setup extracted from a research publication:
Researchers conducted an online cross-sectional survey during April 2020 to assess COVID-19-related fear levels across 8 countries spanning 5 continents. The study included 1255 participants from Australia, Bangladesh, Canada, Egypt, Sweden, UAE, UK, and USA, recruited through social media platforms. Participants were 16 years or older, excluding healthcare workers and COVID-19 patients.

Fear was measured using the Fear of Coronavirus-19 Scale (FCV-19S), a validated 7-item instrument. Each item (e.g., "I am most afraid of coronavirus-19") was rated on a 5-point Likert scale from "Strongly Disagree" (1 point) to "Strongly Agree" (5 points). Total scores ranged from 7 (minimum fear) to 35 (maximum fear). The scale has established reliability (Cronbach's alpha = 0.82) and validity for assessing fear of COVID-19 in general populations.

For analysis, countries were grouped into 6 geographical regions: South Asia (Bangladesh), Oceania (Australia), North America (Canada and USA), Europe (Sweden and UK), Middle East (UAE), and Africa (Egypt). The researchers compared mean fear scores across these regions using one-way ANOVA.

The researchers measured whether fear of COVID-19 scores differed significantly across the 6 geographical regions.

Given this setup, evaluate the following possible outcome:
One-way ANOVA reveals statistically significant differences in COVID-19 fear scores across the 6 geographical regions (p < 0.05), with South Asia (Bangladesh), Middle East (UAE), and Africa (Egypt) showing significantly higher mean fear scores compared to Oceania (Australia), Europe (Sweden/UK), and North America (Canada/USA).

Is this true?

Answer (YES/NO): NO